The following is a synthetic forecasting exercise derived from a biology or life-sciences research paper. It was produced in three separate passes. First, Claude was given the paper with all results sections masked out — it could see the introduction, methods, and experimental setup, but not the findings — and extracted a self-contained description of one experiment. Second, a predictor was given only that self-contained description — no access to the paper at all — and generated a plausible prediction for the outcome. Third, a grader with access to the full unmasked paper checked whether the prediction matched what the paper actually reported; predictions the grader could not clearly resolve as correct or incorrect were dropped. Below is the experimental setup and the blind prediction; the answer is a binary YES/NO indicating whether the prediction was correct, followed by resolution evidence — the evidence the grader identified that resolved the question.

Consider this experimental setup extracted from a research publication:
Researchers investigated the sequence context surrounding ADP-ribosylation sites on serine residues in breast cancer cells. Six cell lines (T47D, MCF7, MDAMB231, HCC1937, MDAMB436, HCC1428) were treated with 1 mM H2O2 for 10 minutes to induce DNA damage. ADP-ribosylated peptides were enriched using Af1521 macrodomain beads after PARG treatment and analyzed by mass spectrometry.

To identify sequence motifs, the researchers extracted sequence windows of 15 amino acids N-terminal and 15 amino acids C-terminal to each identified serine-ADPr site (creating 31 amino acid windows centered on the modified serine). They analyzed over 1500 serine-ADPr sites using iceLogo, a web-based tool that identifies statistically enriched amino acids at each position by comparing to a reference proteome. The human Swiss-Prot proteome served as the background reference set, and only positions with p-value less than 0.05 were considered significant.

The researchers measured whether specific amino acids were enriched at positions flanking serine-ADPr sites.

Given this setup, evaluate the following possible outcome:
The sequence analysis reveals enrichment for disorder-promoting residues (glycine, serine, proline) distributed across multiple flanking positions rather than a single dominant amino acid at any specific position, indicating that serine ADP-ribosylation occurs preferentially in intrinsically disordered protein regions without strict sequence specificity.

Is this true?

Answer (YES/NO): NO